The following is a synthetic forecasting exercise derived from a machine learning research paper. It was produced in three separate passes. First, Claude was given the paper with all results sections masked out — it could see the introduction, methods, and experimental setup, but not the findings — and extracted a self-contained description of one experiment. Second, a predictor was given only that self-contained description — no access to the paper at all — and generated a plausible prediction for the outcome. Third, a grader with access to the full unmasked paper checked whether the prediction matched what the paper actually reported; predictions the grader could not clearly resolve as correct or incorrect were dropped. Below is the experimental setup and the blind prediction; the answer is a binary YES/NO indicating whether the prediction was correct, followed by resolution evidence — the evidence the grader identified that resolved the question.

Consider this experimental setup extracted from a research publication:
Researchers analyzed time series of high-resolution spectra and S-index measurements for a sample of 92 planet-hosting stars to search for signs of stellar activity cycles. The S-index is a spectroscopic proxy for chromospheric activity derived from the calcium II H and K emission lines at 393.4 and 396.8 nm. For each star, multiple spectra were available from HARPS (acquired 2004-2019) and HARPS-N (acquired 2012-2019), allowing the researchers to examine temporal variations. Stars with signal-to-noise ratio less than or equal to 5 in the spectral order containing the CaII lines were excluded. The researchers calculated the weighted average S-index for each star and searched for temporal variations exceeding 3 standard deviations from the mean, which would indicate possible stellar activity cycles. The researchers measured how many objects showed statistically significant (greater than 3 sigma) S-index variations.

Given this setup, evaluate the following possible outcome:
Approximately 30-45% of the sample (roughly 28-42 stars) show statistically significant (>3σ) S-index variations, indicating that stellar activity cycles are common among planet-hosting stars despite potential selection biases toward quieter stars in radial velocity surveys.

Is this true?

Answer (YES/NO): NO